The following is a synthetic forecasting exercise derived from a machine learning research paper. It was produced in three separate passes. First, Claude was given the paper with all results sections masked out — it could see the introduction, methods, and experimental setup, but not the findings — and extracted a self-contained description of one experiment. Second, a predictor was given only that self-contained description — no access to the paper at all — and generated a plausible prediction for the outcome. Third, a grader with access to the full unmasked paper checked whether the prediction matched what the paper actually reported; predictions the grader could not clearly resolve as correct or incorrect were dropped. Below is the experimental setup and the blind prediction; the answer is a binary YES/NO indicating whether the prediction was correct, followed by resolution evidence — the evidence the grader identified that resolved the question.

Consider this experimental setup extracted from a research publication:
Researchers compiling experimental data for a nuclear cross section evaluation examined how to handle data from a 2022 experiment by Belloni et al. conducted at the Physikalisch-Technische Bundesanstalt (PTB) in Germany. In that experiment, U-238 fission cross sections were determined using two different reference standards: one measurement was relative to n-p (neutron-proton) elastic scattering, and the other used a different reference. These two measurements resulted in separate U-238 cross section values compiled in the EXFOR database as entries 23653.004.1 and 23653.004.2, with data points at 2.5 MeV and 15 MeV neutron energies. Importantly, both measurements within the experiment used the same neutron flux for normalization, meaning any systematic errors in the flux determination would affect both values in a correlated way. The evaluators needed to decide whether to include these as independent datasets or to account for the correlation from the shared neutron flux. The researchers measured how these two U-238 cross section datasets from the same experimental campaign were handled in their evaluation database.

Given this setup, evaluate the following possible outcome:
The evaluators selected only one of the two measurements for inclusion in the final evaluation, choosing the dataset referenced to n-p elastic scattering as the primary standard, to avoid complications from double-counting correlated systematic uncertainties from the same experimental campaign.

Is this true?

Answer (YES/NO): NO